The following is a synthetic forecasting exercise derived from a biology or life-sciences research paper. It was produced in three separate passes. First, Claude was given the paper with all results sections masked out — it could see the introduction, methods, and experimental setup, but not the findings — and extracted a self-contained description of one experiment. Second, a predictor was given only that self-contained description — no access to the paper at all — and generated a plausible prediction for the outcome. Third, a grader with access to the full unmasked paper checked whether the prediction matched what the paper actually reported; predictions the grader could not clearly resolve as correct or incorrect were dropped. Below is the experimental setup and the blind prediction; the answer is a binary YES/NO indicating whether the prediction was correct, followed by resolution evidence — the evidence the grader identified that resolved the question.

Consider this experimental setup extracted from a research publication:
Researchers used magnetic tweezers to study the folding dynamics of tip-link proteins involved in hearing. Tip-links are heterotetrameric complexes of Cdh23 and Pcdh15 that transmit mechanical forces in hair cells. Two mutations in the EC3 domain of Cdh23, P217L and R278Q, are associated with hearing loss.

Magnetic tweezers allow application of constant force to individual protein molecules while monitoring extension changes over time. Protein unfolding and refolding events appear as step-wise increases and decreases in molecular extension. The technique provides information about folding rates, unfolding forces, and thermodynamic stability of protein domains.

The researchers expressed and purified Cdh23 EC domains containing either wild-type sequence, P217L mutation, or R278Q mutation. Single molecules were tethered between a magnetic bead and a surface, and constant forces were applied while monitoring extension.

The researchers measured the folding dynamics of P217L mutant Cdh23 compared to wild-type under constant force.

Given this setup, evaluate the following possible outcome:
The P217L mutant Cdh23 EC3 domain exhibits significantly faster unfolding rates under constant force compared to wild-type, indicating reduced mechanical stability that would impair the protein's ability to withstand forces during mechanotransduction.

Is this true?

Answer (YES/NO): YES